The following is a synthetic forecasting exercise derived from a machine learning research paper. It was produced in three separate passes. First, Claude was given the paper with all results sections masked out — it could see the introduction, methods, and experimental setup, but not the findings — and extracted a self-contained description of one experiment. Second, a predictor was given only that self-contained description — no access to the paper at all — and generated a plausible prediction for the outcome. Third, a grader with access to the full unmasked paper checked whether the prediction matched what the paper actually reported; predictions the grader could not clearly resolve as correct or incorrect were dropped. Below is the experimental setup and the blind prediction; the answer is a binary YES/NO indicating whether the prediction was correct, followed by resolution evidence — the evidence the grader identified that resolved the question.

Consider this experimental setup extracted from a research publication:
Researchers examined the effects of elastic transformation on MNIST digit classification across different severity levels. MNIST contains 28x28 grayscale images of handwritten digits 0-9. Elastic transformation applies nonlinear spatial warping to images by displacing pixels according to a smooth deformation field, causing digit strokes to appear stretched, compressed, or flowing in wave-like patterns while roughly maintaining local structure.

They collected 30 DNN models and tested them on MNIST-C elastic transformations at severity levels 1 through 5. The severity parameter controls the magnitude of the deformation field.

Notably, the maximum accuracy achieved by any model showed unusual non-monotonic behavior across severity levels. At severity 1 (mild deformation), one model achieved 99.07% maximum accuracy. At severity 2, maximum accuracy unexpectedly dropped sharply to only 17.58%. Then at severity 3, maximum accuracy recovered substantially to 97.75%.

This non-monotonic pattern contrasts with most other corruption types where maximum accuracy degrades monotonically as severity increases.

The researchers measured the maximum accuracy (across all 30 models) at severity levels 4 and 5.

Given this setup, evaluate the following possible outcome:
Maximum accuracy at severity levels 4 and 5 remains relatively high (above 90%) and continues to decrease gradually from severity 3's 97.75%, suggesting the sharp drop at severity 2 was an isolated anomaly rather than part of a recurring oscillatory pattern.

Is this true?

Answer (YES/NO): NO